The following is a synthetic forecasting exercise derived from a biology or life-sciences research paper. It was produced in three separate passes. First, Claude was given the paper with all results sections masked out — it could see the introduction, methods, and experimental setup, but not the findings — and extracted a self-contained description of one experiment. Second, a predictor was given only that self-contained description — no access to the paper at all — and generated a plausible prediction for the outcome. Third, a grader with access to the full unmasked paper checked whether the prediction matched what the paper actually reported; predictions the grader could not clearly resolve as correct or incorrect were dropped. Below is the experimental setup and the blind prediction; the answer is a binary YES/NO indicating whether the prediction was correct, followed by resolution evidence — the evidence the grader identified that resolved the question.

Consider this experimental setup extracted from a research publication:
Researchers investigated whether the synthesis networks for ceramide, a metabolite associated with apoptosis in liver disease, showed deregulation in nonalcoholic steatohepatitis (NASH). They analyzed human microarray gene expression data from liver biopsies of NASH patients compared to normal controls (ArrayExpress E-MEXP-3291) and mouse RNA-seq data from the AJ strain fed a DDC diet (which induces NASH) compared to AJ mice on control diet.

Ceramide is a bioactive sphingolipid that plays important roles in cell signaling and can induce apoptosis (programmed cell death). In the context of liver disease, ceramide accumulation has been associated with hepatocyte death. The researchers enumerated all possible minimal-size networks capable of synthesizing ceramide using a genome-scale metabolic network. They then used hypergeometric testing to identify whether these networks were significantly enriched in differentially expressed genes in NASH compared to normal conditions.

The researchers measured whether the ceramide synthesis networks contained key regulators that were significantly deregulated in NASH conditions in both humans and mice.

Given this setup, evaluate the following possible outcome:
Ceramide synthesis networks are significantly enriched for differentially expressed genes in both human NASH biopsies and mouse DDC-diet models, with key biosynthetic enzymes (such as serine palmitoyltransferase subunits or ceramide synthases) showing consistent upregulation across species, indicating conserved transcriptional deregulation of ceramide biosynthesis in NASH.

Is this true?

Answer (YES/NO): NO